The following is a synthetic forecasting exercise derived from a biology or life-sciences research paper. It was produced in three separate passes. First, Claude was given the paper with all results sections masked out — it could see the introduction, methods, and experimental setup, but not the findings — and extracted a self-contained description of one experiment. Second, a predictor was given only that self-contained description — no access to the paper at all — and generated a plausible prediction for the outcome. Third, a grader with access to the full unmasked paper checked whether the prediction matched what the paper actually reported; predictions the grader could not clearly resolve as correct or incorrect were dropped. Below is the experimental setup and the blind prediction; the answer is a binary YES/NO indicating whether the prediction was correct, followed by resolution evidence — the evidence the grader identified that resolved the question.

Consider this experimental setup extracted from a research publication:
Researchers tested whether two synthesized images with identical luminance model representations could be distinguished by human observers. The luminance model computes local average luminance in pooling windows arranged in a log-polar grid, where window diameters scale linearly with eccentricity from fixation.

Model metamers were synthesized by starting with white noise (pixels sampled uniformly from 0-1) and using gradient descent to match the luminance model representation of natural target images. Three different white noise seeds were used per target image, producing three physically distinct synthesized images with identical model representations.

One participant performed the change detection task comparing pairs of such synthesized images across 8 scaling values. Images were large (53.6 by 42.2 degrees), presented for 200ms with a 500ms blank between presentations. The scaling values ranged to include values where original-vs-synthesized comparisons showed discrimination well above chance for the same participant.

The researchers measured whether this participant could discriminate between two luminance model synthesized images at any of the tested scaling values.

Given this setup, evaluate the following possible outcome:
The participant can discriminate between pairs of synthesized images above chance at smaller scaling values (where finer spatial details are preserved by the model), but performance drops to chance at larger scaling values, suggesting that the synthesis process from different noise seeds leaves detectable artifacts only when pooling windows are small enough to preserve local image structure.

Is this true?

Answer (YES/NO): NO